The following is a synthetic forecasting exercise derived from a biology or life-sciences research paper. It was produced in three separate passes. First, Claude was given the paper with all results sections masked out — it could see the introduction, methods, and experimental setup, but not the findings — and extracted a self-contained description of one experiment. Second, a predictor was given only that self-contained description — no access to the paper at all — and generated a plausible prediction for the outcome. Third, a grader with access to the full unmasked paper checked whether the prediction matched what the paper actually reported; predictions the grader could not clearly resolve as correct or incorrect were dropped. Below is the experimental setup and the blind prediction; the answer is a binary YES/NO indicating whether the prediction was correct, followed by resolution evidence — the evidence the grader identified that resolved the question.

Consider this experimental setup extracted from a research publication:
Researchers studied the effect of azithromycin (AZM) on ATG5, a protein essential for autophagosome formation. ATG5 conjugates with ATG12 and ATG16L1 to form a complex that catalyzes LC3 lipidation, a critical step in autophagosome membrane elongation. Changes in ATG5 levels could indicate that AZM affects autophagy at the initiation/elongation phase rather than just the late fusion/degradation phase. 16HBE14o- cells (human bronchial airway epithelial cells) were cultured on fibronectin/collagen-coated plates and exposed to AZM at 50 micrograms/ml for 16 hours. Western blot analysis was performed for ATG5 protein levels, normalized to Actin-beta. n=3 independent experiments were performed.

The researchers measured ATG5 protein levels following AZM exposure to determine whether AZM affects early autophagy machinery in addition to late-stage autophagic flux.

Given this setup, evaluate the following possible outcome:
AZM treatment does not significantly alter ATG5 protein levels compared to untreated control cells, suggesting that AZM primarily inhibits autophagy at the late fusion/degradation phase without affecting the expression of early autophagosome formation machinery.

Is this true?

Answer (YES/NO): YES